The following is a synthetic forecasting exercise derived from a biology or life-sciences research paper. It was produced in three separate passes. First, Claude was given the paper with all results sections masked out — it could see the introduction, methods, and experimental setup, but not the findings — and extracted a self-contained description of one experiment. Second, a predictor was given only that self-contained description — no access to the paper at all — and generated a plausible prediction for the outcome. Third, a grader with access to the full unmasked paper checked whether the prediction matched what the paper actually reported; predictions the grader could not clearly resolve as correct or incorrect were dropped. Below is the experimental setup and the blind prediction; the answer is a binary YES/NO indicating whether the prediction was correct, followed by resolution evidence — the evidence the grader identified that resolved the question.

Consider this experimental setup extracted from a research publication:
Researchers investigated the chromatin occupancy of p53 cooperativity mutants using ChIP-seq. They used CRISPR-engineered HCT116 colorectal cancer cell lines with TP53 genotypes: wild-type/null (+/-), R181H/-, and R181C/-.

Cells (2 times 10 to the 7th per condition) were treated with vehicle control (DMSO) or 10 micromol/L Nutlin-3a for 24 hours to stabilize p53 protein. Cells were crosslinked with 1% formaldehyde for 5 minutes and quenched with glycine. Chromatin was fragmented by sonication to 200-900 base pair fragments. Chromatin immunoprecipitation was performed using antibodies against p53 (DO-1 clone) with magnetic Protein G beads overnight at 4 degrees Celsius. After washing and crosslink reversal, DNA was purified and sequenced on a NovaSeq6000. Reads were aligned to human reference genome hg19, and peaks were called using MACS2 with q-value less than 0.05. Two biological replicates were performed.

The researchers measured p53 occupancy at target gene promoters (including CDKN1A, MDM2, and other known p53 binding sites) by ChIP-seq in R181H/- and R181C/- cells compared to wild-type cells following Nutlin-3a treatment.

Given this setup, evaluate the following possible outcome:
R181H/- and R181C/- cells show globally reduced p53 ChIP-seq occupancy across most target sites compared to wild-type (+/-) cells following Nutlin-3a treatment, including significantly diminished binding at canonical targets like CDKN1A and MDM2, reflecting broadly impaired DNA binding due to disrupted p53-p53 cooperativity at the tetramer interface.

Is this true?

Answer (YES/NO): YES